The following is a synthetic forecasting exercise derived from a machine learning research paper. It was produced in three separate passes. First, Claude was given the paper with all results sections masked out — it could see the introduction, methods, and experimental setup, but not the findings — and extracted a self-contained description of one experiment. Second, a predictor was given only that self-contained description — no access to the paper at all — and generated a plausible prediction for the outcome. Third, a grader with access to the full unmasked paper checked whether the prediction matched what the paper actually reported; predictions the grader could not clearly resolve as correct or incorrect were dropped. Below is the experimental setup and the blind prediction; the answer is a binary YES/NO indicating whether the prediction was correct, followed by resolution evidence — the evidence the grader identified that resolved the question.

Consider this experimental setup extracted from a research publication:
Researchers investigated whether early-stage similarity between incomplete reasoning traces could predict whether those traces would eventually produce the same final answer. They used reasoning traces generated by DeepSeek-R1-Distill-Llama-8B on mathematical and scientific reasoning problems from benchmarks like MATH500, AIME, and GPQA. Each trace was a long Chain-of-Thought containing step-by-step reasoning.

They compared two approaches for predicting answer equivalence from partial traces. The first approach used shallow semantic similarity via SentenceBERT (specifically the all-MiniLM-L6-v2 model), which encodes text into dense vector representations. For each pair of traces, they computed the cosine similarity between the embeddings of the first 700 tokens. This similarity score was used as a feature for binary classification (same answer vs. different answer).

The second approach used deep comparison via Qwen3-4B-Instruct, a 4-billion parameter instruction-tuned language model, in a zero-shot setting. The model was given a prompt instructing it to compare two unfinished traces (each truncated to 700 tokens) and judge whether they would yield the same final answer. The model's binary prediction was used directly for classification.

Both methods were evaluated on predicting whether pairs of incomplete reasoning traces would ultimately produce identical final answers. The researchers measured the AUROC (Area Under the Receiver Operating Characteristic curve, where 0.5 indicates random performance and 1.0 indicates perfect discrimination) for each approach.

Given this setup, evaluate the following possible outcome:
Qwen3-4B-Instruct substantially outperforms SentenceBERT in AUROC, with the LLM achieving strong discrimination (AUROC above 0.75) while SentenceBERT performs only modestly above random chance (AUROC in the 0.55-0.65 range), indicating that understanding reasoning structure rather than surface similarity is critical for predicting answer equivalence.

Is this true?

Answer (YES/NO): NO